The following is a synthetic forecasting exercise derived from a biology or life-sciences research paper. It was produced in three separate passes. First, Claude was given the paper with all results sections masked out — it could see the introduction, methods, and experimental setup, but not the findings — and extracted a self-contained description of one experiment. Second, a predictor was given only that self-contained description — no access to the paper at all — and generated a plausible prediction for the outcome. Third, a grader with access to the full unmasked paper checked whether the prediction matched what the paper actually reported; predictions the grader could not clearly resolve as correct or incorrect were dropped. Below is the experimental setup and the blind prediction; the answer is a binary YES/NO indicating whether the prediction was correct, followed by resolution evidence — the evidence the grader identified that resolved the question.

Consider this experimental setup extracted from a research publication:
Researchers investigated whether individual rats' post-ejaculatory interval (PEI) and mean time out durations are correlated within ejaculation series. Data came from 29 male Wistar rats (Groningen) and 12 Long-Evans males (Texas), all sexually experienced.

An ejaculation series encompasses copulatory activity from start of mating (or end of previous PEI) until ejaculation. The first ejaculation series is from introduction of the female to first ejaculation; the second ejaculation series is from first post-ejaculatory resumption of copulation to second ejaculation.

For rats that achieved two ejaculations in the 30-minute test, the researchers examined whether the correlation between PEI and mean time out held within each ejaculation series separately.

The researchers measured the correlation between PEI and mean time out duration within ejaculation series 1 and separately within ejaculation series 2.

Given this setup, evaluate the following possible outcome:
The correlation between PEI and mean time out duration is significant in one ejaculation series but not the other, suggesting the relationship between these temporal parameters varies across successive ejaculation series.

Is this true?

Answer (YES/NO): NO